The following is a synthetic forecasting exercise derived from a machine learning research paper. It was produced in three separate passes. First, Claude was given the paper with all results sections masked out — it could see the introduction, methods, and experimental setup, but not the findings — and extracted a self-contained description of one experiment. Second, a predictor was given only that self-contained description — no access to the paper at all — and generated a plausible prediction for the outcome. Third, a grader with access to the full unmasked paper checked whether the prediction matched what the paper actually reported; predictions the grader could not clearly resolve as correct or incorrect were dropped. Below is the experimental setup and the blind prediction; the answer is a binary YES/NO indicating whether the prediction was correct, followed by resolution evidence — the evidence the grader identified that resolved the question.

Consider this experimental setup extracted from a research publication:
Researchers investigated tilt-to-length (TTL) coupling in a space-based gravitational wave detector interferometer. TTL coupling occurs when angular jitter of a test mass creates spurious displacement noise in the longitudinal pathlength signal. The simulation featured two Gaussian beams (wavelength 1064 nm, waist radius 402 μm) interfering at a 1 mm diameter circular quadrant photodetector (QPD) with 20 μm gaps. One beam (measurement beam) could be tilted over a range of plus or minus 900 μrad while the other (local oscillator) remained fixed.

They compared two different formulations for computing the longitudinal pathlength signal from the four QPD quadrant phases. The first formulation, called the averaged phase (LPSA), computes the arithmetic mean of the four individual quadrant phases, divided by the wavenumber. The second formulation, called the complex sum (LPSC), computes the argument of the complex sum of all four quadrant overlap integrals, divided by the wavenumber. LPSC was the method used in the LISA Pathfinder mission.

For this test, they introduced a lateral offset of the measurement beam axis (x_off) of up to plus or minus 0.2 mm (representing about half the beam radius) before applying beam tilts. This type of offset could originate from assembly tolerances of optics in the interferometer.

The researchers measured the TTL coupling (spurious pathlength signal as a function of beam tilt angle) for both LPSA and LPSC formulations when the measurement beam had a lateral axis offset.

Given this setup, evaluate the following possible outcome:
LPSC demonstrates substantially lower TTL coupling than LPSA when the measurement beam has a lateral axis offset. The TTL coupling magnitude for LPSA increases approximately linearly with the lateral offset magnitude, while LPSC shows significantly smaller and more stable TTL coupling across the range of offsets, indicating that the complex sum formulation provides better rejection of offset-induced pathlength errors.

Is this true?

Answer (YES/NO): NO